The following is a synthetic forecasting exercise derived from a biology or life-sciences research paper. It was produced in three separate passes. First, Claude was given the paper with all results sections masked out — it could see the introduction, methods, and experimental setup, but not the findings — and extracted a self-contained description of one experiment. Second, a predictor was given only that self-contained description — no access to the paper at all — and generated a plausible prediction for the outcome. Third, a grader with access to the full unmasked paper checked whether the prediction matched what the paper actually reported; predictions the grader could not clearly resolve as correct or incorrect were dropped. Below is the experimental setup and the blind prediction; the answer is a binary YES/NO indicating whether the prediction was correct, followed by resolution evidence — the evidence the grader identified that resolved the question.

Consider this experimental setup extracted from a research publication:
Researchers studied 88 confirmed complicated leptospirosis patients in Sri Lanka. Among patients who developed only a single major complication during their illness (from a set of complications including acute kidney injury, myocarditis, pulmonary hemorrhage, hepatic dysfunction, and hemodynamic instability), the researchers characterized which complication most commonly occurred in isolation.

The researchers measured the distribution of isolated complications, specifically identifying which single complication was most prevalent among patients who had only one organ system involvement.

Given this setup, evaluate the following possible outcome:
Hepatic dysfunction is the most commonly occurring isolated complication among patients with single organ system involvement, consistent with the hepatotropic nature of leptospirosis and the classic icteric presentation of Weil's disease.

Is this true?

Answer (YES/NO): NO